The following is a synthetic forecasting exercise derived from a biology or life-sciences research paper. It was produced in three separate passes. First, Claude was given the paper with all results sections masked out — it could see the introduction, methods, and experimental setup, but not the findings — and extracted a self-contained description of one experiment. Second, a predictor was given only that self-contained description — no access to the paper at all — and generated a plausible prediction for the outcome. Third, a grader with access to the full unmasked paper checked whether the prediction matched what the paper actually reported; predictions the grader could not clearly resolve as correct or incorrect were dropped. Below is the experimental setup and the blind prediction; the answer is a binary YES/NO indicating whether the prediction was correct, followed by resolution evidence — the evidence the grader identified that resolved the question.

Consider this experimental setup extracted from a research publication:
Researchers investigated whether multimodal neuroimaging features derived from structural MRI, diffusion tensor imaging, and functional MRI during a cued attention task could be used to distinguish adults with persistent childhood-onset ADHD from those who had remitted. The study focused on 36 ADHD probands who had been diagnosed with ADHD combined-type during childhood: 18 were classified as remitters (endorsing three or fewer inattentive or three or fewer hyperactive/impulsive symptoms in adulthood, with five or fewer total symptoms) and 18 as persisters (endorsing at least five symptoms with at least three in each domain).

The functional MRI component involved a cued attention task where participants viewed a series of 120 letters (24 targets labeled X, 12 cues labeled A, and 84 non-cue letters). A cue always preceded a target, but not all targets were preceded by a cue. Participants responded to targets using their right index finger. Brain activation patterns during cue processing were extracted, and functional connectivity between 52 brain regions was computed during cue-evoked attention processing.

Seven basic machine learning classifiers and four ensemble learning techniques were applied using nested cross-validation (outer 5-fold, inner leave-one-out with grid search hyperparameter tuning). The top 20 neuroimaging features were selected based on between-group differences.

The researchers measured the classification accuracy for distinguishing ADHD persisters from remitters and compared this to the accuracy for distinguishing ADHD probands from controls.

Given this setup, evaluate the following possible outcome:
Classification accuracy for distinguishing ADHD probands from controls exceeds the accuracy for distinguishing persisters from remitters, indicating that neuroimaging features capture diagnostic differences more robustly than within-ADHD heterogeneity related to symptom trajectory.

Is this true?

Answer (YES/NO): YES